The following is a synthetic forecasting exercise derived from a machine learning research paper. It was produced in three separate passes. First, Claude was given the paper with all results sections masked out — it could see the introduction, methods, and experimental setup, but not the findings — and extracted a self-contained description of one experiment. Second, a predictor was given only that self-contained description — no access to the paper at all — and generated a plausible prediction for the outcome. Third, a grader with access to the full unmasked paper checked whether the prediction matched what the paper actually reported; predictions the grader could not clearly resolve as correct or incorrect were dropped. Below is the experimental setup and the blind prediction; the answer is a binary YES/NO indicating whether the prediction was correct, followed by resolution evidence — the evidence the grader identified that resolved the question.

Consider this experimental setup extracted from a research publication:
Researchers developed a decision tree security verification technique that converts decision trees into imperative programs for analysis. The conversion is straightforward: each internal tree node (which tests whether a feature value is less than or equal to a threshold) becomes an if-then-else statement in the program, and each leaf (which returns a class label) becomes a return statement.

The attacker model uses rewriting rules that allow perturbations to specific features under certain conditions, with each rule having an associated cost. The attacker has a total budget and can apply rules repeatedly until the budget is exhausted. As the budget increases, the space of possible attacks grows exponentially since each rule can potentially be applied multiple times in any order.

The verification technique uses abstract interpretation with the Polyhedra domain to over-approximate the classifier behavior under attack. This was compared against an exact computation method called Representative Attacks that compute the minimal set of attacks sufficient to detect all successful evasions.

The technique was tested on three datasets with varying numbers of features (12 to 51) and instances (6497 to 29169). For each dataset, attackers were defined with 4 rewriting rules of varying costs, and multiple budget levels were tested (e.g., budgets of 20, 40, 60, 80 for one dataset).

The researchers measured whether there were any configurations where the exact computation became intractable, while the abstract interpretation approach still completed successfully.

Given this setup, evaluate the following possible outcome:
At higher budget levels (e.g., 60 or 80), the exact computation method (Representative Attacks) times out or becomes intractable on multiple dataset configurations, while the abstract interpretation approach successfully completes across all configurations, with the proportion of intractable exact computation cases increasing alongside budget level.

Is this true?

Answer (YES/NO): NO